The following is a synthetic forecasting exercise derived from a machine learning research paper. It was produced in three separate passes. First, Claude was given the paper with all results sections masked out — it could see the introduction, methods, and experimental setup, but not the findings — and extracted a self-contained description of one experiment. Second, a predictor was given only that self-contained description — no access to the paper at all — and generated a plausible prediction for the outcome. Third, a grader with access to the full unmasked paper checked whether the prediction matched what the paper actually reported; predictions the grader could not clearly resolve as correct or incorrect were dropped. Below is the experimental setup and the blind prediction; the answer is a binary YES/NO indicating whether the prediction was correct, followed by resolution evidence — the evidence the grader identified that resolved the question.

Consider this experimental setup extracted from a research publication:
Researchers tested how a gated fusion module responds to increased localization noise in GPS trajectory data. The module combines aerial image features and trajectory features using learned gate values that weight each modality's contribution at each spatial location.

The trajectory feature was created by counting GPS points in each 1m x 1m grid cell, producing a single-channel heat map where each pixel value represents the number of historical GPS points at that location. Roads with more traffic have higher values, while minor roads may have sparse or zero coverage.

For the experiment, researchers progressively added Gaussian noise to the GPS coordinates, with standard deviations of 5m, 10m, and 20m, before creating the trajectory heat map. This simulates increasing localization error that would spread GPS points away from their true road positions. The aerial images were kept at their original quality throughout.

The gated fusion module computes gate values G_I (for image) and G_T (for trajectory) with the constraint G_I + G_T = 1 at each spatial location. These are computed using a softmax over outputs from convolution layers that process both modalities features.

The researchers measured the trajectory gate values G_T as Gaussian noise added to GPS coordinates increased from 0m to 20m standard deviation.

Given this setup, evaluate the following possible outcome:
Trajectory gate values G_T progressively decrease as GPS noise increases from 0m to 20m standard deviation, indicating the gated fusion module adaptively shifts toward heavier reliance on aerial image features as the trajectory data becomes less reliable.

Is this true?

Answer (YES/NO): YES